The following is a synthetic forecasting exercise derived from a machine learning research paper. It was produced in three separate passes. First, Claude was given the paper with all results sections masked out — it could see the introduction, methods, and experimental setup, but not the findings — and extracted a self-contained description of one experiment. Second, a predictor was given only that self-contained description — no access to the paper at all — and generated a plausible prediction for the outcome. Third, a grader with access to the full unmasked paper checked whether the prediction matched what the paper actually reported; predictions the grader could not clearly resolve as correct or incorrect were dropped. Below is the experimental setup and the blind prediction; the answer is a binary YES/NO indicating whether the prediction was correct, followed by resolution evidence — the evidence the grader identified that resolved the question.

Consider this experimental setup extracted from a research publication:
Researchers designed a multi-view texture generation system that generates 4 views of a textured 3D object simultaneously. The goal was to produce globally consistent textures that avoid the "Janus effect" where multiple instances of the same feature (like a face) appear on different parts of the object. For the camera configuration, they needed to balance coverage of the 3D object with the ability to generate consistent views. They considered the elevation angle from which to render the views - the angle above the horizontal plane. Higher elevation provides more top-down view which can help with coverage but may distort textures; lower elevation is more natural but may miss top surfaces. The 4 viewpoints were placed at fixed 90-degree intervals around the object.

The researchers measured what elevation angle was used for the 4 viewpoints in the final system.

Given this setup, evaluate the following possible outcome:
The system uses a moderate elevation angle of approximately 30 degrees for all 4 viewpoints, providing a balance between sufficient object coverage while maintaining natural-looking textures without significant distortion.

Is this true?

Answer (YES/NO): NO